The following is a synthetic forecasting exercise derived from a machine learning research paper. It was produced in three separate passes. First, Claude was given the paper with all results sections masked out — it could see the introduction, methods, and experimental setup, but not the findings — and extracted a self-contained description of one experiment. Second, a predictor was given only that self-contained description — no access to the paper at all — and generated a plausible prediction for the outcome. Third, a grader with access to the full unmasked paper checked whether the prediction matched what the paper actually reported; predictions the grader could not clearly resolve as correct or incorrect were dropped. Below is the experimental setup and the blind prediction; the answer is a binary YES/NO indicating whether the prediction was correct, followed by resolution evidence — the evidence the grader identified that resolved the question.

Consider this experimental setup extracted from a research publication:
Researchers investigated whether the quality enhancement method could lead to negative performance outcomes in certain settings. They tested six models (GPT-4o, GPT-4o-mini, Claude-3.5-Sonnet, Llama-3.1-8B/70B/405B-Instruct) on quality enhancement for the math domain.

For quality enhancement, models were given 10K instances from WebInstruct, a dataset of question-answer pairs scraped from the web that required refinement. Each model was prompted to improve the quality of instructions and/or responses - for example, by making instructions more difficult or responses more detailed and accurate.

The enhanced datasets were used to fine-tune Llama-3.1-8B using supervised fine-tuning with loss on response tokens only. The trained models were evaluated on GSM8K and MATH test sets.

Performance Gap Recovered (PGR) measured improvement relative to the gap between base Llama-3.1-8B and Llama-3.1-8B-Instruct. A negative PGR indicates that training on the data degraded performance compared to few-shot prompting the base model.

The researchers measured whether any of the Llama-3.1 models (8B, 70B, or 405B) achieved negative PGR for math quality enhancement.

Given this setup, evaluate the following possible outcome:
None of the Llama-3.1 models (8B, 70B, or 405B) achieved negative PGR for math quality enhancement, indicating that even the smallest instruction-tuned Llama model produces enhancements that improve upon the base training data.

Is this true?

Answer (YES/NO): NO